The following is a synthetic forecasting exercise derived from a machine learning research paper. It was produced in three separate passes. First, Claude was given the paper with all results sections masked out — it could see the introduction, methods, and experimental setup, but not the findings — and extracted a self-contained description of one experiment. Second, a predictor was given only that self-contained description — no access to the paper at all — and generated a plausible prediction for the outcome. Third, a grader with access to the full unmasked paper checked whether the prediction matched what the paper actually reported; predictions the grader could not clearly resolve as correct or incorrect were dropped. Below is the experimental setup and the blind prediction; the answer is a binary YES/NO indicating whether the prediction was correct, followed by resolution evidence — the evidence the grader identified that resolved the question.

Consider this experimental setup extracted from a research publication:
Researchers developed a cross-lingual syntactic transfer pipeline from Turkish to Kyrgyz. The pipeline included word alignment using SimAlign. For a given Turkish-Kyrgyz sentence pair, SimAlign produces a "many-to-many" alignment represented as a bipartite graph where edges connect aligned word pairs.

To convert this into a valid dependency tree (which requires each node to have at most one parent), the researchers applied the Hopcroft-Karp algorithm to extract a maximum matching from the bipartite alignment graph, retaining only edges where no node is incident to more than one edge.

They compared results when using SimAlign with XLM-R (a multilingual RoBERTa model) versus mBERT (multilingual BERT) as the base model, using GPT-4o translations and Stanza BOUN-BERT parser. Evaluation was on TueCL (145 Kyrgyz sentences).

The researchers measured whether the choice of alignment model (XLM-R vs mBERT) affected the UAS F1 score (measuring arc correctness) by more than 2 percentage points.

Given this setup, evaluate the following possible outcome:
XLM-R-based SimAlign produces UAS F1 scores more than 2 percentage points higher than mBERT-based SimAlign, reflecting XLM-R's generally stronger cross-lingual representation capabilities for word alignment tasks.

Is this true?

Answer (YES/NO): YES